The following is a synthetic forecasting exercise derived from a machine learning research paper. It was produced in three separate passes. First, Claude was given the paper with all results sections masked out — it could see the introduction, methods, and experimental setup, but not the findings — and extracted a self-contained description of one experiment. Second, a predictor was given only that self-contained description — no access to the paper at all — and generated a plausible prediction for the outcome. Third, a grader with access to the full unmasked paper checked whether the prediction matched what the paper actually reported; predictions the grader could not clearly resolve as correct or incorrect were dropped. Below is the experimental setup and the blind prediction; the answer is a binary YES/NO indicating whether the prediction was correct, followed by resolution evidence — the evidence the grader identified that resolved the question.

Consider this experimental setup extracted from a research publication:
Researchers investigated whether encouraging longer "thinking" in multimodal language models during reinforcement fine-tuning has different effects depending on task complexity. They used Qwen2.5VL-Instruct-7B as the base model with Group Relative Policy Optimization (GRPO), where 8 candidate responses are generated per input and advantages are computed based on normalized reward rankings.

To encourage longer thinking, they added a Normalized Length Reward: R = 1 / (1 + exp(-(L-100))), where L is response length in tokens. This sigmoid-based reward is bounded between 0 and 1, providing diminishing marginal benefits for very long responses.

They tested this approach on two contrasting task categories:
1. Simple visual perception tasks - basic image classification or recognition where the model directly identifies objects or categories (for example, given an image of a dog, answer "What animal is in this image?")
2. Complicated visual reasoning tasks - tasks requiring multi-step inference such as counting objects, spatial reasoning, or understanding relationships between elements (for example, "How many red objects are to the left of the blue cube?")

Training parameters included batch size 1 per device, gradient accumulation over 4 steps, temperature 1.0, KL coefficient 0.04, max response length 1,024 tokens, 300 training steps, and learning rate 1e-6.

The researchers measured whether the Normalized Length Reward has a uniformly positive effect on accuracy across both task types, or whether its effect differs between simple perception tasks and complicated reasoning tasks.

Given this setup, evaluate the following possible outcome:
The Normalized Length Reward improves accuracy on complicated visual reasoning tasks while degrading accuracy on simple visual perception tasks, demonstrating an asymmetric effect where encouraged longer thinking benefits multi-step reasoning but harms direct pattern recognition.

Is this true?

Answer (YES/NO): YES